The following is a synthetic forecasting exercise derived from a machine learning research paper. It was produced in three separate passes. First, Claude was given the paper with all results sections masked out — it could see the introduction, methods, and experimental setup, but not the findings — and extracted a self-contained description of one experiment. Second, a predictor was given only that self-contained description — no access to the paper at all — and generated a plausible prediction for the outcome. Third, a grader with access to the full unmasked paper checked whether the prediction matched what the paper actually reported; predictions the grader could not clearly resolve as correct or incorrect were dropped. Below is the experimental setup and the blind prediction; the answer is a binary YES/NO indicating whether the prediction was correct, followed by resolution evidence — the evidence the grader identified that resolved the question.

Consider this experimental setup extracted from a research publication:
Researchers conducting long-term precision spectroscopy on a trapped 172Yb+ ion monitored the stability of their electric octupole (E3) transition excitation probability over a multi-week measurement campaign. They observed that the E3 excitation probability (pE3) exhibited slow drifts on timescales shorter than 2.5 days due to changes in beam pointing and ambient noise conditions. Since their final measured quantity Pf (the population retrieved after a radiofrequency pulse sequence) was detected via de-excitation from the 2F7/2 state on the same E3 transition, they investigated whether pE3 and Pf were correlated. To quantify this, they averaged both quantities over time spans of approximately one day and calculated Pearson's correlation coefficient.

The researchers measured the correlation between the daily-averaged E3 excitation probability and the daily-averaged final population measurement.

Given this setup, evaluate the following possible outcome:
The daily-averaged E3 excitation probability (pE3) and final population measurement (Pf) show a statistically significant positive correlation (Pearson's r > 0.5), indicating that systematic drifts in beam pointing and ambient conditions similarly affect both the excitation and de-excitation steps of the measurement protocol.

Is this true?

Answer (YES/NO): YES